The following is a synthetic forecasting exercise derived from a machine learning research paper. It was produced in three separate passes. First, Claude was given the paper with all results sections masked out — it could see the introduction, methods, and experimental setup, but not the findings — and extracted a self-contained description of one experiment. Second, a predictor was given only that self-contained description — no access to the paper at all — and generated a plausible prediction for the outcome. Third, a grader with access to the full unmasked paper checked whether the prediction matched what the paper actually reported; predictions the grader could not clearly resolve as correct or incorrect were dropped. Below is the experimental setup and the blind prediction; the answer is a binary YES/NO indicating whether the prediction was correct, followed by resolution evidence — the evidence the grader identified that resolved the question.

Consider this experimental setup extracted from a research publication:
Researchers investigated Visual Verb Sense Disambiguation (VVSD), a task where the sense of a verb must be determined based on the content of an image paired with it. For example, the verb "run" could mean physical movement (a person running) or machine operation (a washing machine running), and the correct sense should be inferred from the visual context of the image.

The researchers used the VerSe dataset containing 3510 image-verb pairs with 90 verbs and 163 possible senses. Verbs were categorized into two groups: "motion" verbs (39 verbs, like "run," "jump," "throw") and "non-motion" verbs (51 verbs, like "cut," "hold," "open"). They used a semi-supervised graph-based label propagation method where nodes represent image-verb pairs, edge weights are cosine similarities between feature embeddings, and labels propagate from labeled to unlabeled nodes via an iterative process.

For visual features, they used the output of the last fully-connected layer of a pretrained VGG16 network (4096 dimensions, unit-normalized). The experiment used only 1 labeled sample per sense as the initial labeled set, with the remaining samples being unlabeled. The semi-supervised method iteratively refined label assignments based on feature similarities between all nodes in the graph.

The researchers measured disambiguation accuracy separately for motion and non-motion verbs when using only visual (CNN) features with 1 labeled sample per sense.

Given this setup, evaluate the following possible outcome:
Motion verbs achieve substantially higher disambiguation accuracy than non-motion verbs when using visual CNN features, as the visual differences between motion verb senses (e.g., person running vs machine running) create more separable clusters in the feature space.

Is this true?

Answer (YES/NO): YES